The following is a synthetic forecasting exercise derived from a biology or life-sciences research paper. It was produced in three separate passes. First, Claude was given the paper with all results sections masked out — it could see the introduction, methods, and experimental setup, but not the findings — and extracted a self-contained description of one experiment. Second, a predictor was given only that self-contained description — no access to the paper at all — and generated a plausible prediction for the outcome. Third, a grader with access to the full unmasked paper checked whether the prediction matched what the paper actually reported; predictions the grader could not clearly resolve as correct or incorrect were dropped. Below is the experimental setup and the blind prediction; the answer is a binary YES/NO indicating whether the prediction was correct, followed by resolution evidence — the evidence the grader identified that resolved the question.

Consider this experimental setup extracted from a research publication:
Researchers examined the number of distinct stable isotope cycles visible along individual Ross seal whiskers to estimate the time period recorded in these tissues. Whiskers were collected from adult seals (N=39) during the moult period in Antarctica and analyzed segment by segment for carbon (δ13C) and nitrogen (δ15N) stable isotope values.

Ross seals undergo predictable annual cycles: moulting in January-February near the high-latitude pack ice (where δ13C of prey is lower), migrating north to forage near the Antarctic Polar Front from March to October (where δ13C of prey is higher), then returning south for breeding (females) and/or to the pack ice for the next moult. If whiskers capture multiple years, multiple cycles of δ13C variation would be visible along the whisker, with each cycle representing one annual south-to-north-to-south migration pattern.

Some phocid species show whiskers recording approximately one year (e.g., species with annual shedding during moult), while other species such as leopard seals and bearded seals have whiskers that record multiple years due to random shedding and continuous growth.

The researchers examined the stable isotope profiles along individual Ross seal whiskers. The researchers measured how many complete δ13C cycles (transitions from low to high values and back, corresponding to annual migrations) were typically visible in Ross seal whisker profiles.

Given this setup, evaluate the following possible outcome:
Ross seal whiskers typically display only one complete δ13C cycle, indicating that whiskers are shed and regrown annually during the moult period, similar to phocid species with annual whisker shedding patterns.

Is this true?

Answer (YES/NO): NO